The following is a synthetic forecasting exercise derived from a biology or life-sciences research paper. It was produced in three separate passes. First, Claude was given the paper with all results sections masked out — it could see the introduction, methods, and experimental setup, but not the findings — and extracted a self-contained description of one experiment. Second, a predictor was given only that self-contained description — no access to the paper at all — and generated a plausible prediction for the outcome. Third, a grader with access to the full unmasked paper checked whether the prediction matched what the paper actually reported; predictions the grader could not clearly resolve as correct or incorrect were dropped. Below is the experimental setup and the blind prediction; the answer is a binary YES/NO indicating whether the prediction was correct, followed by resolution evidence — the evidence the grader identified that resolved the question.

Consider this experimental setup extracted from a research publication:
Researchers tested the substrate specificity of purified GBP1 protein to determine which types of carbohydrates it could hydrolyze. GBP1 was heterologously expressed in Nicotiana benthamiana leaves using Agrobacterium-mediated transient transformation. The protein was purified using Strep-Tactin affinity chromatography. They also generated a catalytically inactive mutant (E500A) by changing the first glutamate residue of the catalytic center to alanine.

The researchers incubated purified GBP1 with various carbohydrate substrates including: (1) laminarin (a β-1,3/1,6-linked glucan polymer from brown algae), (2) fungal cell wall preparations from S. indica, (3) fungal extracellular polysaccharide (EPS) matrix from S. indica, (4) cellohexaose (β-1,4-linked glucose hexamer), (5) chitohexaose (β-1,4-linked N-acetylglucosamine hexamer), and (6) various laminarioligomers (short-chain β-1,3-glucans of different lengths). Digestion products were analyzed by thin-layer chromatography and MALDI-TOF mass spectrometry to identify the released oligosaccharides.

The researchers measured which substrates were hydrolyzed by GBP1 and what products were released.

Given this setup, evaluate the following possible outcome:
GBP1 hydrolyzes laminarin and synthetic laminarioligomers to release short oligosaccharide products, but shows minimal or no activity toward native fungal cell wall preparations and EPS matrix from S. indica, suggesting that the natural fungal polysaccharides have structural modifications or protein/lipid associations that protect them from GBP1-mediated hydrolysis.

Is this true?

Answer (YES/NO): YES